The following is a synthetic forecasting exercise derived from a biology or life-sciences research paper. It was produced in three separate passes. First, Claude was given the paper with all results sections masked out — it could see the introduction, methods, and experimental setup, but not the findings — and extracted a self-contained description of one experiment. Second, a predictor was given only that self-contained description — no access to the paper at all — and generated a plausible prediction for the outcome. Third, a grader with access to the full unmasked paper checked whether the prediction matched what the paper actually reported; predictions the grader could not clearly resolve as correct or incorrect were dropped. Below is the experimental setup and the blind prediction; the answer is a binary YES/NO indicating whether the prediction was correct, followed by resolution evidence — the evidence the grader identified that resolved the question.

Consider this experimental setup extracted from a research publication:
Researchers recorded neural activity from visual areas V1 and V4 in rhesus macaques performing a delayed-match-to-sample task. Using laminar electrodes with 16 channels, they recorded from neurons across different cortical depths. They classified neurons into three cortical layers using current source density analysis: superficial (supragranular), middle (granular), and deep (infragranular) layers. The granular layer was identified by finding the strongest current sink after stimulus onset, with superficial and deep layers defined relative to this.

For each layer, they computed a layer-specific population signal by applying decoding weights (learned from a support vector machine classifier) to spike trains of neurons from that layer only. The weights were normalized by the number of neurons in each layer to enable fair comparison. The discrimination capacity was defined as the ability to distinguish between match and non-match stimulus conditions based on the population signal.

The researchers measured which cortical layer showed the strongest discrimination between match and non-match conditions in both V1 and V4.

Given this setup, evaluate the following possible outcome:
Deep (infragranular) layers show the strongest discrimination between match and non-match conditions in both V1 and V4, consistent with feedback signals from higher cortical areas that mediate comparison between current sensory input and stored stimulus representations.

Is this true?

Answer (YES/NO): NO